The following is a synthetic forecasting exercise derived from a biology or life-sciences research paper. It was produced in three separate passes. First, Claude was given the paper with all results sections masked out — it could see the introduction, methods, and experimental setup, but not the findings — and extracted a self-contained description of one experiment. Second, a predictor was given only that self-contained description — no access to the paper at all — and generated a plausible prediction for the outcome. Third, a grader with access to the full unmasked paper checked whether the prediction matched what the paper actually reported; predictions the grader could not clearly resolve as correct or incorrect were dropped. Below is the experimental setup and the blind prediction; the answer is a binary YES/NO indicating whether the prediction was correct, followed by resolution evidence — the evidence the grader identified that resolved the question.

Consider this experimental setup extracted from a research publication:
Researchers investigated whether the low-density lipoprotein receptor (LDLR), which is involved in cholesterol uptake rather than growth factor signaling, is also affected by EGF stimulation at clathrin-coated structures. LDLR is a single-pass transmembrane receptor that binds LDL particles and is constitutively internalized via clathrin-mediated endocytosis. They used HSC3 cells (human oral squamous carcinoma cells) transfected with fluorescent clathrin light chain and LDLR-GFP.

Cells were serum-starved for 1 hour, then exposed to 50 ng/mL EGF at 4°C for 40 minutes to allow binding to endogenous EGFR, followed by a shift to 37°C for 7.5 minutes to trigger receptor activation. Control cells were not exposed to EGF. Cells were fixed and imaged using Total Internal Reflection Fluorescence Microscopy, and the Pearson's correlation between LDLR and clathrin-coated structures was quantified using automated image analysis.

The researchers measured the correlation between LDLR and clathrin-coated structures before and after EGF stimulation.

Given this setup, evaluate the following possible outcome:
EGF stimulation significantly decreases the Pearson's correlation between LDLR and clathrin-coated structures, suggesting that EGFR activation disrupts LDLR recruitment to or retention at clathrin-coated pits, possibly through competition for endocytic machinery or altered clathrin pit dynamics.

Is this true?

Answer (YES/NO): NO